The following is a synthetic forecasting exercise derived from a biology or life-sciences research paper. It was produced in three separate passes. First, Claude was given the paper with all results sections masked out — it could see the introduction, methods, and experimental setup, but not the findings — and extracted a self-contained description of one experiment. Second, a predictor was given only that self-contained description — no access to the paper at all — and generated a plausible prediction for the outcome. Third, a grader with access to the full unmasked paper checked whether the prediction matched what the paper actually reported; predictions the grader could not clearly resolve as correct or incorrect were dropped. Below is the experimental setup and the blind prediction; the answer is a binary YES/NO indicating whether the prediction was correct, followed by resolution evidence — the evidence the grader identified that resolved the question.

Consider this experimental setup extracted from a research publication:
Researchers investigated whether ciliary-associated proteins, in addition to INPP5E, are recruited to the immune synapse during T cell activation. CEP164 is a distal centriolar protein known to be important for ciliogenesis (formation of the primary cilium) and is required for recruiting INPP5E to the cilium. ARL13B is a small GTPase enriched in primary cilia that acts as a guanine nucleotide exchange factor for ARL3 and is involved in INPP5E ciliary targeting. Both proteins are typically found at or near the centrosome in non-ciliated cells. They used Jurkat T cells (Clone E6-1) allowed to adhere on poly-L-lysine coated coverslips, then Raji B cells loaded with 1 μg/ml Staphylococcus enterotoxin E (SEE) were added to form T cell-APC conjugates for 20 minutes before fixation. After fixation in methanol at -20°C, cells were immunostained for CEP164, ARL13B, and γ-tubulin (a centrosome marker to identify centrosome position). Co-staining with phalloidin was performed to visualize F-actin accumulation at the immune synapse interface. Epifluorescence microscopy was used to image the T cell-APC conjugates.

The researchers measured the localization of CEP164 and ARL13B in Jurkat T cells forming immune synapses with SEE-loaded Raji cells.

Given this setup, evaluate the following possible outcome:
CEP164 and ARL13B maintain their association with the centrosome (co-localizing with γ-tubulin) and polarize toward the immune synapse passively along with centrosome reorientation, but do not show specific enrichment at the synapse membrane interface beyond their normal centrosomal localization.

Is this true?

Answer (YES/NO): NO